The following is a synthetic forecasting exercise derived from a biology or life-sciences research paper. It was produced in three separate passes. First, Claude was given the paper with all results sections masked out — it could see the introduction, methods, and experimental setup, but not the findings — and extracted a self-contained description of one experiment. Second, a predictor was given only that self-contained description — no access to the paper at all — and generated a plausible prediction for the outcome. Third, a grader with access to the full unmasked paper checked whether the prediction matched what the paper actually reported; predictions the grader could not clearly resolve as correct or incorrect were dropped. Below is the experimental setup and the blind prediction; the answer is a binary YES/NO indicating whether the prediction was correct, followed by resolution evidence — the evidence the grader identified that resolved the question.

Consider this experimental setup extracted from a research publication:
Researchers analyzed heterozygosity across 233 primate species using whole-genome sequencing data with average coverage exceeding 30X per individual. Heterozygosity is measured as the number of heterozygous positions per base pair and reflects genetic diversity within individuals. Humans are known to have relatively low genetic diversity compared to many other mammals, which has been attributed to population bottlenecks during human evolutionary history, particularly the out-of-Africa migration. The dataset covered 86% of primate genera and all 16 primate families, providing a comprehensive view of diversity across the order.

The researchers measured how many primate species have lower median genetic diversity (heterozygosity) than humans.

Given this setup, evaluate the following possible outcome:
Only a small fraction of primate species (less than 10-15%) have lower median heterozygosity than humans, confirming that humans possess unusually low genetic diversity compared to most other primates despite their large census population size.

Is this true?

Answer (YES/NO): YES